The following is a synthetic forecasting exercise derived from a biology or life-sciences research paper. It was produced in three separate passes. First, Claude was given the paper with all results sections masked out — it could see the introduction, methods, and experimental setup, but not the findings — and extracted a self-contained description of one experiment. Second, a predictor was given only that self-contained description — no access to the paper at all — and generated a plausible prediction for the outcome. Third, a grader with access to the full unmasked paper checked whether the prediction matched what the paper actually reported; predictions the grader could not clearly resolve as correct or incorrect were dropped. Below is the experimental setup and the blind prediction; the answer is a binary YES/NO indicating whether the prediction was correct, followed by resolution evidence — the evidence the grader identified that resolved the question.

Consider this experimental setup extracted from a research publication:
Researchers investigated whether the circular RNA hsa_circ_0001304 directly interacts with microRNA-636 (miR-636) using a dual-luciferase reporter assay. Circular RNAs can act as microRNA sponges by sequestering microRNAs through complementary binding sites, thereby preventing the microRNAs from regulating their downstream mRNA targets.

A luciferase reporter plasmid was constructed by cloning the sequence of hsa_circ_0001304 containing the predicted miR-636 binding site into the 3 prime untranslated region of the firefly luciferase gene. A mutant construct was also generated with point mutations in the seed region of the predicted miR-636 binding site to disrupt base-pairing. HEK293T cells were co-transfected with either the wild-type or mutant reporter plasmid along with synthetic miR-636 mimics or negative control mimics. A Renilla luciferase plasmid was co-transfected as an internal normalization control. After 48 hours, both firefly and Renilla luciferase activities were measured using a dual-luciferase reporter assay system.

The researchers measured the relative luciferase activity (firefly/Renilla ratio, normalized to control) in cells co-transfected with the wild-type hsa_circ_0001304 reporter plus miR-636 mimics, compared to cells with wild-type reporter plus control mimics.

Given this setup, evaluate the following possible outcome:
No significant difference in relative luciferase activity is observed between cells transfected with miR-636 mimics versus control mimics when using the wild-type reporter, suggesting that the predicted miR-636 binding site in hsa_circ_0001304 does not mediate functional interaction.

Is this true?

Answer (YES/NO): NO